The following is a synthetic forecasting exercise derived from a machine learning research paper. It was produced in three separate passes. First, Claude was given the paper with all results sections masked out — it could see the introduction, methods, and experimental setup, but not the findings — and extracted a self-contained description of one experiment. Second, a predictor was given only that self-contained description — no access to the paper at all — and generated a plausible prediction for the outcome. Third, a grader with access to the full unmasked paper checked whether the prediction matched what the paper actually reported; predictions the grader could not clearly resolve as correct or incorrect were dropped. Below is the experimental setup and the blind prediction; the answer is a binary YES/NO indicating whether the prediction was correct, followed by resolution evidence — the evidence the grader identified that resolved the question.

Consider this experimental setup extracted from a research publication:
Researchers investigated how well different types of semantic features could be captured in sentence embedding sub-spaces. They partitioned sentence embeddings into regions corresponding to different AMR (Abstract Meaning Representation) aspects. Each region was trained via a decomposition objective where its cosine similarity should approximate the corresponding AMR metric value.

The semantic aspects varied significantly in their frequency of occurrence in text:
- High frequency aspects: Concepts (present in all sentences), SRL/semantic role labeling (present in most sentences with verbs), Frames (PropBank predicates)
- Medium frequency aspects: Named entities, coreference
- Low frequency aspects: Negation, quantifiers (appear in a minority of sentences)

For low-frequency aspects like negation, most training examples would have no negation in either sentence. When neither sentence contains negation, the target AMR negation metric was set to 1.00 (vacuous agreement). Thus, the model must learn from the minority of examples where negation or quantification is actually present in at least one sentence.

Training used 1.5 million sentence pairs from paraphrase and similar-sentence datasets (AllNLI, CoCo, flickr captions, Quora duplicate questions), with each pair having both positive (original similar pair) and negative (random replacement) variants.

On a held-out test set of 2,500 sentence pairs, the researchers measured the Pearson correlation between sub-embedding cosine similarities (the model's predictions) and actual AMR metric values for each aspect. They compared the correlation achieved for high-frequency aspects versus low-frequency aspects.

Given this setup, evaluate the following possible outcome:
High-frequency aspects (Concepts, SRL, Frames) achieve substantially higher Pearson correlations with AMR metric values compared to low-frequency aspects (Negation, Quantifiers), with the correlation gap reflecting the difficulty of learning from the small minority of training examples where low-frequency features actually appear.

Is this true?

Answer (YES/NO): NO